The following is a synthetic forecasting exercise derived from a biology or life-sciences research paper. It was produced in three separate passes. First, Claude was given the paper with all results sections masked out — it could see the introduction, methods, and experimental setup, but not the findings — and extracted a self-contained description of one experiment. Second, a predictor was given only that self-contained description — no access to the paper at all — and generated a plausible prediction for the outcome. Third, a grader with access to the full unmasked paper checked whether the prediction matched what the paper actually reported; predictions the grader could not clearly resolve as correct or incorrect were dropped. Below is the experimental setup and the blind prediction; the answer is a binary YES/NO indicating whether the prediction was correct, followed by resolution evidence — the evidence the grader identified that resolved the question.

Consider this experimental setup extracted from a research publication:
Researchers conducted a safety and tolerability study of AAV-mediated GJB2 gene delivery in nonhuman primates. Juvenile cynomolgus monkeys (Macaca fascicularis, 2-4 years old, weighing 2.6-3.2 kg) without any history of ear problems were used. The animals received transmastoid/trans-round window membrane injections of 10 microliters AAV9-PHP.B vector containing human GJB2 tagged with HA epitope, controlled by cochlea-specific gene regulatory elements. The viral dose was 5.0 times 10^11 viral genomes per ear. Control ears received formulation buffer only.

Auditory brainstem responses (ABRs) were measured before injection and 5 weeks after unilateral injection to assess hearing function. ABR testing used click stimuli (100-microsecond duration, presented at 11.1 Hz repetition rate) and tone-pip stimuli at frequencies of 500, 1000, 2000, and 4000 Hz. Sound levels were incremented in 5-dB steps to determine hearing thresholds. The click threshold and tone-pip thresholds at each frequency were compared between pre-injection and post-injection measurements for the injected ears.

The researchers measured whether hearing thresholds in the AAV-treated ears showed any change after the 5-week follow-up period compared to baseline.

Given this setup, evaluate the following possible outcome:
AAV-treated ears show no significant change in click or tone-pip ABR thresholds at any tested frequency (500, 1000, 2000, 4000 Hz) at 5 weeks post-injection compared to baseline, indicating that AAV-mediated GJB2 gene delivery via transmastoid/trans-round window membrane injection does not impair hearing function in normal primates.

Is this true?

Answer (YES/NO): NO